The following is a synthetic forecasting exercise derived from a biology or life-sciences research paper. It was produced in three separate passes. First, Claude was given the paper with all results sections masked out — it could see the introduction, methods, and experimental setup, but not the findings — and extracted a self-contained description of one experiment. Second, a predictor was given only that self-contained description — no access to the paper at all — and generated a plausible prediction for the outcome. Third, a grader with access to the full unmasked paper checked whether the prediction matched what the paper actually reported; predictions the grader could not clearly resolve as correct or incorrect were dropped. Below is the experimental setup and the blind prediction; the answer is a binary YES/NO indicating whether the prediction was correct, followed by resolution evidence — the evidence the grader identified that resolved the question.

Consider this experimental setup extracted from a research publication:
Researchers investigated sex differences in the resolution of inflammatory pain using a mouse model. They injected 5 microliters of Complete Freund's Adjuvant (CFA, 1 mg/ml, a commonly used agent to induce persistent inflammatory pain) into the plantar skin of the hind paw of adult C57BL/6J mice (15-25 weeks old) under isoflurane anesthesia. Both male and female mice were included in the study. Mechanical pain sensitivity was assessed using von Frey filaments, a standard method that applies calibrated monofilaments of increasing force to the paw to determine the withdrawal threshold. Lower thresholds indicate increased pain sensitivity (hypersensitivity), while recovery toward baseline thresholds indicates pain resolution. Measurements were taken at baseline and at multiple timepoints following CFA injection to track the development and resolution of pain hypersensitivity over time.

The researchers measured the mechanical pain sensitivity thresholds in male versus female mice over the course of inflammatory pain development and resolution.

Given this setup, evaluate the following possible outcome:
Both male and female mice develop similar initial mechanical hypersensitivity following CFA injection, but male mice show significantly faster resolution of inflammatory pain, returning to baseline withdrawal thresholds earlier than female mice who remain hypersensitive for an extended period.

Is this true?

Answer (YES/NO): YES